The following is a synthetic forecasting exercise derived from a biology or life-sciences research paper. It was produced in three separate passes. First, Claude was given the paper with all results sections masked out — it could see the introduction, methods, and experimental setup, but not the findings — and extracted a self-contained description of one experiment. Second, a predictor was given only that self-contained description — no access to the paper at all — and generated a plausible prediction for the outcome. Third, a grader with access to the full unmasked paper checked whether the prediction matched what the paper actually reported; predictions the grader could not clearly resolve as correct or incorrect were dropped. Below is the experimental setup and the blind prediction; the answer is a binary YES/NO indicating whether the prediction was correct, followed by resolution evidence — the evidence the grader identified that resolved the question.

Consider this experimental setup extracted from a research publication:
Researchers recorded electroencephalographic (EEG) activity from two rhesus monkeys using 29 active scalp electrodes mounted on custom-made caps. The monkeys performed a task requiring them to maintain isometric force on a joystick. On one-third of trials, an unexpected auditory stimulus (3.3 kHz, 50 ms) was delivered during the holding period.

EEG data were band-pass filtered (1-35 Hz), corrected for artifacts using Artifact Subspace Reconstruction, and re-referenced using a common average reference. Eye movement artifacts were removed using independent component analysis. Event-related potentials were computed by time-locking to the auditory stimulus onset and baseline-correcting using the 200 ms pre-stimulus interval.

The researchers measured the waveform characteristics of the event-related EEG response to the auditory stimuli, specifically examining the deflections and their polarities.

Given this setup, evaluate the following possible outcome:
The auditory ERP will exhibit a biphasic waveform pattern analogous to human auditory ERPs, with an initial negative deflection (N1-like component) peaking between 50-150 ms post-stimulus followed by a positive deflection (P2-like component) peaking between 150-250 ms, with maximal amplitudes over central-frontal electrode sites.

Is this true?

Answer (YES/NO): NO